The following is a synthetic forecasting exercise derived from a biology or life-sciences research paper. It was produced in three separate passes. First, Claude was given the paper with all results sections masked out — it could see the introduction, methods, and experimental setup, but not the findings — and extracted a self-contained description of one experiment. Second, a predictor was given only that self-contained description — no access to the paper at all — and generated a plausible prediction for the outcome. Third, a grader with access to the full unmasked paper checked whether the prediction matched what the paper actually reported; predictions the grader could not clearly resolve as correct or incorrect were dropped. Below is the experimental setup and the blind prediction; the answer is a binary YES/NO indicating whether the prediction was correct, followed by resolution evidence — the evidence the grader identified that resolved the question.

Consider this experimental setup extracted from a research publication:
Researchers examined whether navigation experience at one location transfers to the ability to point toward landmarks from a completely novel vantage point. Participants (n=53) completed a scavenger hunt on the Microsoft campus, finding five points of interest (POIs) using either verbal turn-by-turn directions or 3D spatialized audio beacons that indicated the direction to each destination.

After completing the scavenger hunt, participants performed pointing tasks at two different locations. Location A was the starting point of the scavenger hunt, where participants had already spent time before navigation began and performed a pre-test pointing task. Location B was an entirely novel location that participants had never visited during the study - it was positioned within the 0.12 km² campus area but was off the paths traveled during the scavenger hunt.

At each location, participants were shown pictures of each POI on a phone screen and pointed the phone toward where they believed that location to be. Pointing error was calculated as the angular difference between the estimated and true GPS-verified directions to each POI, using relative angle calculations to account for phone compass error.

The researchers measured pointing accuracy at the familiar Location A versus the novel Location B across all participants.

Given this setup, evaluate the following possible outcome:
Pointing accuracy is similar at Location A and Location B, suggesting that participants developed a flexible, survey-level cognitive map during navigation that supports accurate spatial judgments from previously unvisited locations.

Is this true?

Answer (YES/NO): NO